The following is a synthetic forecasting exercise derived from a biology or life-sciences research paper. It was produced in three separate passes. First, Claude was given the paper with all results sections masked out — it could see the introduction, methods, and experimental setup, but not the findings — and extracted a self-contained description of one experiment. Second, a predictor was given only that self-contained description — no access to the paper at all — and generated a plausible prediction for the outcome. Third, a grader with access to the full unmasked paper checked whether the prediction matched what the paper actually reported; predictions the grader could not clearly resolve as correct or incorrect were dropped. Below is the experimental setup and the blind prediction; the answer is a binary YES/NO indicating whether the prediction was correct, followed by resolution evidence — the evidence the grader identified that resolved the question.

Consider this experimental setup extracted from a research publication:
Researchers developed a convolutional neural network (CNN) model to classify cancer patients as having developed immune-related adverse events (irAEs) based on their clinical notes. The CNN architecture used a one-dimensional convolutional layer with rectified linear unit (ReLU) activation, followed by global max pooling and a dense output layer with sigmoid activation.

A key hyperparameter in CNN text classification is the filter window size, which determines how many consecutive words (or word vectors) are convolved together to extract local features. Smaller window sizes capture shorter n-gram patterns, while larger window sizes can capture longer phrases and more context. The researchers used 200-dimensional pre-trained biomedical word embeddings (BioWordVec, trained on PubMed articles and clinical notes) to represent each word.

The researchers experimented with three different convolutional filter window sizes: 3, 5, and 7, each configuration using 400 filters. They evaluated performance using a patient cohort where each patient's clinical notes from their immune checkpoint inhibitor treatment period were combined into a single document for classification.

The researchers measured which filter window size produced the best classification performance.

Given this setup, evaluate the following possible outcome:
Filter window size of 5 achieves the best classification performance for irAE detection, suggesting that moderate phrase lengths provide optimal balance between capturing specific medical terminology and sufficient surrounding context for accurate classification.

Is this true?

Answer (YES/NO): YES